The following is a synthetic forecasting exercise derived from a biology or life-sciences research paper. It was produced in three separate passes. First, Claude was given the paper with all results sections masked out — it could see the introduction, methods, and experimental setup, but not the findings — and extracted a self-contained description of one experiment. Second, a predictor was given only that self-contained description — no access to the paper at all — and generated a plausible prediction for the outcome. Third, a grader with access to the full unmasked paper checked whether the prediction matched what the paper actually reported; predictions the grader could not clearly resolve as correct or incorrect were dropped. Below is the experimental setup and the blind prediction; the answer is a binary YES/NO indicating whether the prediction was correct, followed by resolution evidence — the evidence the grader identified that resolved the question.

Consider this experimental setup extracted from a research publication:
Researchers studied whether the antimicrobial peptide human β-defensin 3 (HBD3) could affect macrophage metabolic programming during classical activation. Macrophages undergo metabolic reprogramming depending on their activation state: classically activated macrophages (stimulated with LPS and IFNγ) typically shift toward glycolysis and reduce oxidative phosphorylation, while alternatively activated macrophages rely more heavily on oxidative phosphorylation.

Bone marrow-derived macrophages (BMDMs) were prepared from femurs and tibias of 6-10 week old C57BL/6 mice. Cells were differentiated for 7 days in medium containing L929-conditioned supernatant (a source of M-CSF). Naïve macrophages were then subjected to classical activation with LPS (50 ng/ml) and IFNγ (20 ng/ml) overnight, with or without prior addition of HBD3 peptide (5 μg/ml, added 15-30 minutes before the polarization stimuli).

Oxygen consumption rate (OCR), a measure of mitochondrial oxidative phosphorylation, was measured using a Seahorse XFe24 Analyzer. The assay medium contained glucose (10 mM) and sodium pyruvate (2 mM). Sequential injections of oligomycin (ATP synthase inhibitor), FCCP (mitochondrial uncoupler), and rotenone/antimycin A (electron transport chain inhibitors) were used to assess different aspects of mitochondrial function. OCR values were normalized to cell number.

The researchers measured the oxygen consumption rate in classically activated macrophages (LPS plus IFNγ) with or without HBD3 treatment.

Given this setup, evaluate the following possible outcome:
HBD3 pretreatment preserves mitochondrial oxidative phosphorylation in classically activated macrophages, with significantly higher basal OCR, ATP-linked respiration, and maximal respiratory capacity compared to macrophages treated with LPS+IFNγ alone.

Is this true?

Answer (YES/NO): YES